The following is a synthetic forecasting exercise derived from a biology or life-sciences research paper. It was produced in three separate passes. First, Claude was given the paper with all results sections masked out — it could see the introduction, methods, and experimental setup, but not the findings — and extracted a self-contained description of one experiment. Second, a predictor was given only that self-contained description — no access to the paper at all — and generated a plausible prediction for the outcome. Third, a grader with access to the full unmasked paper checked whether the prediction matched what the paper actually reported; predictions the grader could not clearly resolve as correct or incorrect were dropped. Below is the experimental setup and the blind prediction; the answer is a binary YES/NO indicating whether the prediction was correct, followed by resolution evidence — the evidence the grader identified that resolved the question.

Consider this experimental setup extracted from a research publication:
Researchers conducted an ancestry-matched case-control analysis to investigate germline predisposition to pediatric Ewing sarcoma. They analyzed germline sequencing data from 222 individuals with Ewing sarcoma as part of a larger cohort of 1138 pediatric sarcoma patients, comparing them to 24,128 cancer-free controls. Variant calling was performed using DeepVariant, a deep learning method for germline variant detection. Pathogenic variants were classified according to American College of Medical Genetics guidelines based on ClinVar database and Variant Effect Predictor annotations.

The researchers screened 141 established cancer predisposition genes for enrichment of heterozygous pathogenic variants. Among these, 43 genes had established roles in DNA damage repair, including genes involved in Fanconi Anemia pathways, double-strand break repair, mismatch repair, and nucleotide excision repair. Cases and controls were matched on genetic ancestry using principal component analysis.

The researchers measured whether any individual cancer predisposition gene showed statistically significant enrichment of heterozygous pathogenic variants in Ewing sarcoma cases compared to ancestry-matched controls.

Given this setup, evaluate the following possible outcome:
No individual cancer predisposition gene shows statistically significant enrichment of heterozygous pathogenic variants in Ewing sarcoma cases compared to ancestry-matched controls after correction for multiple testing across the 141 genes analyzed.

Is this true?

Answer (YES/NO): YES